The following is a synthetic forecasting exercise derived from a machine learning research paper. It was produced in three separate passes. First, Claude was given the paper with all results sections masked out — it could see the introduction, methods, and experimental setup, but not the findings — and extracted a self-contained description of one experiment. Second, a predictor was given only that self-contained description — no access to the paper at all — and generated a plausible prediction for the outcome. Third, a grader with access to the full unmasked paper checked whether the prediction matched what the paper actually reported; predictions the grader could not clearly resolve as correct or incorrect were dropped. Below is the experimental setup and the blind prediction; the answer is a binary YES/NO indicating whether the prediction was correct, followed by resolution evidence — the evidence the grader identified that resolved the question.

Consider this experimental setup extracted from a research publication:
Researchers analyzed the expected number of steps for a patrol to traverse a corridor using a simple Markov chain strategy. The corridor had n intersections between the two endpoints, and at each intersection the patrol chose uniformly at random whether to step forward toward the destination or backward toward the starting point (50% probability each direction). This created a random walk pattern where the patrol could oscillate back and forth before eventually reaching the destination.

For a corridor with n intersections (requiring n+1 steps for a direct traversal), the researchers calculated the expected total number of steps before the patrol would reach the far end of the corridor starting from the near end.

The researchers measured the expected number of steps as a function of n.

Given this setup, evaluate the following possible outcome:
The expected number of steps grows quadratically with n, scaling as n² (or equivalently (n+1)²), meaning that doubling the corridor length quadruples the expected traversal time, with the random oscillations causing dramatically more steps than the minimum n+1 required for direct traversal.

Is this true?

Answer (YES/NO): YES